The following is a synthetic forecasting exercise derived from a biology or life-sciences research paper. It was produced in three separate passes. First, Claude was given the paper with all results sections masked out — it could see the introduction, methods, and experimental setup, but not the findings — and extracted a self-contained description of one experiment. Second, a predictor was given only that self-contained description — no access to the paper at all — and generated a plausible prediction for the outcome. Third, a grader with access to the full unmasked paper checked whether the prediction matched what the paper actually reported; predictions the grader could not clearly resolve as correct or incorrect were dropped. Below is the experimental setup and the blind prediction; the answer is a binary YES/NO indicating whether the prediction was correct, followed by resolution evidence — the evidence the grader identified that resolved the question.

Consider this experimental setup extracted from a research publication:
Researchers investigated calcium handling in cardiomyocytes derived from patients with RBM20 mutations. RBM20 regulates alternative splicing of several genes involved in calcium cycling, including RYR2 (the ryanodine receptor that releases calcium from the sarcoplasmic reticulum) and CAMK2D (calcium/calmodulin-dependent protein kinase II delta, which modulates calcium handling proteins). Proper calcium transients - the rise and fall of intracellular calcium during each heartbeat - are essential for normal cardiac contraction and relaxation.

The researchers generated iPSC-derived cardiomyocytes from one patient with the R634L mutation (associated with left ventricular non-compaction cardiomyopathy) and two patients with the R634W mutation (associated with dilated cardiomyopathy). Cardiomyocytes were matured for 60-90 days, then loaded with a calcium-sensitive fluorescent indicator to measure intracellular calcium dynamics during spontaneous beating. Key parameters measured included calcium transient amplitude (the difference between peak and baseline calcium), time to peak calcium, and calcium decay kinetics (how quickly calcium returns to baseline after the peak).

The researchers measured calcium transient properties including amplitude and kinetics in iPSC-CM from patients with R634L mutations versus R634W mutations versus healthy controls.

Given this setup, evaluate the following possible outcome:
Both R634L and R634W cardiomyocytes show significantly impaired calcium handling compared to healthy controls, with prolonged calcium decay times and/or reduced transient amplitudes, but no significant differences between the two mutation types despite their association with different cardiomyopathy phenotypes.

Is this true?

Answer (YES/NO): NO